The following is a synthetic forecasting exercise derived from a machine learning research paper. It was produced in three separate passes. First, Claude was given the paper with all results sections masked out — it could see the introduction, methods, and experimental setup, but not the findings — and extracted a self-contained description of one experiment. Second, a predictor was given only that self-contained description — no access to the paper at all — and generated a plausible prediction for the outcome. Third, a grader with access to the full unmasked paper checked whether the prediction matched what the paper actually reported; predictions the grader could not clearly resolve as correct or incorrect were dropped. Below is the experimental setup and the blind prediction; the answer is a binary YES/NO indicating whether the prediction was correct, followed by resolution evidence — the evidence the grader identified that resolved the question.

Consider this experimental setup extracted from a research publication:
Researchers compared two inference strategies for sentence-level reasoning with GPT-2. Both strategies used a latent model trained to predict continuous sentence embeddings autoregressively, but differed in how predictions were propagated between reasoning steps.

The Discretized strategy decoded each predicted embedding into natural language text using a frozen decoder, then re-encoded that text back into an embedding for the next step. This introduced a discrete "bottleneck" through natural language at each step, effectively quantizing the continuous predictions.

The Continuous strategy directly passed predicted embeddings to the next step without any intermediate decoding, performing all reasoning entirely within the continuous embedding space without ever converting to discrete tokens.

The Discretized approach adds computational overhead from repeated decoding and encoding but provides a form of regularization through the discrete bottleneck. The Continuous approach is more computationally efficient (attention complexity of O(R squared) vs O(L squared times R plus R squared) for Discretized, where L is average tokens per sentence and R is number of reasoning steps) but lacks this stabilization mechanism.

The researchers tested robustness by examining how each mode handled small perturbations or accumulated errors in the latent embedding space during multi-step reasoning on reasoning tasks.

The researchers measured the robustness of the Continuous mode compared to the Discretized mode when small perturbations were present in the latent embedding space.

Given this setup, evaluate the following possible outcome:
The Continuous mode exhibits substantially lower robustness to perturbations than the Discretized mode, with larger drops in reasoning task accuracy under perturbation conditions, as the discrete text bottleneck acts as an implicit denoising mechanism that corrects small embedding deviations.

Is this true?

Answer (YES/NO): YES